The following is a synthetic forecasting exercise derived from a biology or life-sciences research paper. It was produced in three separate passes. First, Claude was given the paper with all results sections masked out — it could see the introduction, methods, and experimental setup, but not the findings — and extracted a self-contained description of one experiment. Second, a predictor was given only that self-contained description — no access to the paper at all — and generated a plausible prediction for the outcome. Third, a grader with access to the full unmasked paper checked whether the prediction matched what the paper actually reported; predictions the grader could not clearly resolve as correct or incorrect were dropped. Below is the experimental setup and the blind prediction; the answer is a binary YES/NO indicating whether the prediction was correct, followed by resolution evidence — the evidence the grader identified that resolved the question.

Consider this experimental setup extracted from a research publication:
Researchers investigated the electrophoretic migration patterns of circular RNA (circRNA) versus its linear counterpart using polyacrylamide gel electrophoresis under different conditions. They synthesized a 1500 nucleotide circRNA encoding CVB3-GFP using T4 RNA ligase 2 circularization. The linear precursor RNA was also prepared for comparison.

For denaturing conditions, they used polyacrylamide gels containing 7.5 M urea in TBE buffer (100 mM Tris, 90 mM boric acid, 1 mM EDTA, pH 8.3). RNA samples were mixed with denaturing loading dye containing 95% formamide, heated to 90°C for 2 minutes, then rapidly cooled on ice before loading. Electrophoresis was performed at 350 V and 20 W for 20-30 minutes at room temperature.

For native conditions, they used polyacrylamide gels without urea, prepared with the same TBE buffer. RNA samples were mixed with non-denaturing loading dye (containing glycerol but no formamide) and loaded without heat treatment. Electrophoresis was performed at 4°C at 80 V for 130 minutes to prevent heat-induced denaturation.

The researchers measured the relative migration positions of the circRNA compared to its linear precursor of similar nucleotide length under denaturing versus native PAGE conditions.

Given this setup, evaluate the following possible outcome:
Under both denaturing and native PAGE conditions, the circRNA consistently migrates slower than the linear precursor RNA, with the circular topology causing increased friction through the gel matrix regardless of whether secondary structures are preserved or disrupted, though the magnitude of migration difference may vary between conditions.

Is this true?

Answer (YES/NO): NO